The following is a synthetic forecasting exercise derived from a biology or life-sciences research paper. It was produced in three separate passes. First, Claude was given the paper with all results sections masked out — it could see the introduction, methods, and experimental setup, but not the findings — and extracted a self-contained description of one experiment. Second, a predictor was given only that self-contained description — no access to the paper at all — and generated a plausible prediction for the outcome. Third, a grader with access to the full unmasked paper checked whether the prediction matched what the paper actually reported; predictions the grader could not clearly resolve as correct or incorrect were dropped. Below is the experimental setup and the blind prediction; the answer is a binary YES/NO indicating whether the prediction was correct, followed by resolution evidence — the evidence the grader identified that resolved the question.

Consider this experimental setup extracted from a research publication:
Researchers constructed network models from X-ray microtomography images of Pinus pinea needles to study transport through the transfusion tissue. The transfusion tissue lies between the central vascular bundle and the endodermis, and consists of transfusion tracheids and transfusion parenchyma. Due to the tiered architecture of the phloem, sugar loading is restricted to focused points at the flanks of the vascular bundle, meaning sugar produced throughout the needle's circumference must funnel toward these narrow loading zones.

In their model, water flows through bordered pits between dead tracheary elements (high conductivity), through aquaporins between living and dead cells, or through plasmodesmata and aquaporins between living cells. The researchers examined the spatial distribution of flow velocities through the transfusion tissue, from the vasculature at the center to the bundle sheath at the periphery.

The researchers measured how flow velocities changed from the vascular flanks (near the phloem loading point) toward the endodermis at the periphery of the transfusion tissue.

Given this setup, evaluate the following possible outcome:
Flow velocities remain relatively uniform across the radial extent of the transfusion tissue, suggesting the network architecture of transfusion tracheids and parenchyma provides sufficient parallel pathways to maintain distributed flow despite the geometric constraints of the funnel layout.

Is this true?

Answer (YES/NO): NO